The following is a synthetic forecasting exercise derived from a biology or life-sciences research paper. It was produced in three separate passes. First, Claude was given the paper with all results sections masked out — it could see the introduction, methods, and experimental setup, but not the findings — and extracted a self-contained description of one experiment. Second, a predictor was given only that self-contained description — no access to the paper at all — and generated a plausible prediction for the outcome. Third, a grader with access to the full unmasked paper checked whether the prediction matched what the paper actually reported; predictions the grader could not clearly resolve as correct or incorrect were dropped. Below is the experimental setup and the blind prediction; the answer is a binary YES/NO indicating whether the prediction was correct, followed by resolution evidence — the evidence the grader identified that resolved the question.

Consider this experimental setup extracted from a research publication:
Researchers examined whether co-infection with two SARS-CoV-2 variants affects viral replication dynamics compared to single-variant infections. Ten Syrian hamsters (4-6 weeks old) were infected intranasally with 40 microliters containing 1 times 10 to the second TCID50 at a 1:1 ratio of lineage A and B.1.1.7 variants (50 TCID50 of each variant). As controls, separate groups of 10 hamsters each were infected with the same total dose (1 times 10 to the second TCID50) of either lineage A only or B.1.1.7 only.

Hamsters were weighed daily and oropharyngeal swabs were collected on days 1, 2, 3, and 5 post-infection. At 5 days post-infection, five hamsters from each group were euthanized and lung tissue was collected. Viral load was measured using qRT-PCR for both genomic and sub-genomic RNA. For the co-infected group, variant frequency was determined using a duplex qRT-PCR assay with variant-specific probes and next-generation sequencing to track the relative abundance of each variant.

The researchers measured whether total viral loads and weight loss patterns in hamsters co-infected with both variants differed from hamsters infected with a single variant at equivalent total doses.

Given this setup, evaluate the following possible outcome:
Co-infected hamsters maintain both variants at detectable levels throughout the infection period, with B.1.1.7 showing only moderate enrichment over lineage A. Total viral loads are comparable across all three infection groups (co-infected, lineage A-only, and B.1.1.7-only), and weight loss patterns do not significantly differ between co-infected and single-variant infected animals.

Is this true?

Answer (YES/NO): YES